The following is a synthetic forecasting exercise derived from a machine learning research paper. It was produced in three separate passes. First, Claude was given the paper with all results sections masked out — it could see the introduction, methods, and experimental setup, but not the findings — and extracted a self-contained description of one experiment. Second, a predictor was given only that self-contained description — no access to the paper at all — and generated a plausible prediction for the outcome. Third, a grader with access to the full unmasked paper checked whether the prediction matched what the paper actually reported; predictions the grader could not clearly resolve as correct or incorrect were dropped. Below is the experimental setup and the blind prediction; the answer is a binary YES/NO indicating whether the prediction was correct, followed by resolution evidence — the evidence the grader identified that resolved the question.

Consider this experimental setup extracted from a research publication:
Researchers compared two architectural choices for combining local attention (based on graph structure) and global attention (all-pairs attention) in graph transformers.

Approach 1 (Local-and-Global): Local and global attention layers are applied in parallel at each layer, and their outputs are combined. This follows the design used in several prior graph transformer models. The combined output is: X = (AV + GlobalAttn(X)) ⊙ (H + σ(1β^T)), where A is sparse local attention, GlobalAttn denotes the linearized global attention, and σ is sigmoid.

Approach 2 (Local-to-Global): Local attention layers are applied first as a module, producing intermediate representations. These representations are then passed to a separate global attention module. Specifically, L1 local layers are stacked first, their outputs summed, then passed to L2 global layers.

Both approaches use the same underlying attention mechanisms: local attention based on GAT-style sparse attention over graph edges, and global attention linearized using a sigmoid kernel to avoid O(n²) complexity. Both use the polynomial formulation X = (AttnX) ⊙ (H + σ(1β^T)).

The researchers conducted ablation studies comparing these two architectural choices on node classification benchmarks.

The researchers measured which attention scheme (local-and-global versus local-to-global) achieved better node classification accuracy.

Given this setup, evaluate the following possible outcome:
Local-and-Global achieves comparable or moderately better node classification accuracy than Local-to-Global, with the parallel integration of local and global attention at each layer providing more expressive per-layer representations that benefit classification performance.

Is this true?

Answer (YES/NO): NO